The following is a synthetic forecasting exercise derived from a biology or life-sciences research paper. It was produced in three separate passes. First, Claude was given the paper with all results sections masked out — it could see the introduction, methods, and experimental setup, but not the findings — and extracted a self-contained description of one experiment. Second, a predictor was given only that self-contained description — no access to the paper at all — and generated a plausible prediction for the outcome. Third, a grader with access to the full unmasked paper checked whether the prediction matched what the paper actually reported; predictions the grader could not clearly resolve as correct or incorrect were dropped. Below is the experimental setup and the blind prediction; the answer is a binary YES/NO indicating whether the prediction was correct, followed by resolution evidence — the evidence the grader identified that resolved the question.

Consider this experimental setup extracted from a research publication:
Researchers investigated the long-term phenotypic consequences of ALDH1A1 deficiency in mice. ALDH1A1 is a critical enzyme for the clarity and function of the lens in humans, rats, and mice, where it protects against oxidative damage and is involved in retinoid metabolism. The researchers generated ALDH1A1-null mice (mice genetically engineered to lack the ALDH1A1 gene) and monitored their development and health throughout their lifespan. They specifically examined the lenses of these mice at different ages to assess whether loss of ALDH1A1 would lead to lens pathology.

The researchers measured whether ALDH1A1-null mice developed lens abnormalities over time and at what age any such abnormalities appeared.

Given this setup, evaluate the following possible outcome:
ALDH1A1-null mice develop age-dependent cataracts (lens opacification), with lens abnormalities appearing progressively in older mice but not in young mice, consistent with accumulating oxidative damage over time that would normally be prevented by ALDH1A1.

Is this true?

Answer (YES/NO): YES